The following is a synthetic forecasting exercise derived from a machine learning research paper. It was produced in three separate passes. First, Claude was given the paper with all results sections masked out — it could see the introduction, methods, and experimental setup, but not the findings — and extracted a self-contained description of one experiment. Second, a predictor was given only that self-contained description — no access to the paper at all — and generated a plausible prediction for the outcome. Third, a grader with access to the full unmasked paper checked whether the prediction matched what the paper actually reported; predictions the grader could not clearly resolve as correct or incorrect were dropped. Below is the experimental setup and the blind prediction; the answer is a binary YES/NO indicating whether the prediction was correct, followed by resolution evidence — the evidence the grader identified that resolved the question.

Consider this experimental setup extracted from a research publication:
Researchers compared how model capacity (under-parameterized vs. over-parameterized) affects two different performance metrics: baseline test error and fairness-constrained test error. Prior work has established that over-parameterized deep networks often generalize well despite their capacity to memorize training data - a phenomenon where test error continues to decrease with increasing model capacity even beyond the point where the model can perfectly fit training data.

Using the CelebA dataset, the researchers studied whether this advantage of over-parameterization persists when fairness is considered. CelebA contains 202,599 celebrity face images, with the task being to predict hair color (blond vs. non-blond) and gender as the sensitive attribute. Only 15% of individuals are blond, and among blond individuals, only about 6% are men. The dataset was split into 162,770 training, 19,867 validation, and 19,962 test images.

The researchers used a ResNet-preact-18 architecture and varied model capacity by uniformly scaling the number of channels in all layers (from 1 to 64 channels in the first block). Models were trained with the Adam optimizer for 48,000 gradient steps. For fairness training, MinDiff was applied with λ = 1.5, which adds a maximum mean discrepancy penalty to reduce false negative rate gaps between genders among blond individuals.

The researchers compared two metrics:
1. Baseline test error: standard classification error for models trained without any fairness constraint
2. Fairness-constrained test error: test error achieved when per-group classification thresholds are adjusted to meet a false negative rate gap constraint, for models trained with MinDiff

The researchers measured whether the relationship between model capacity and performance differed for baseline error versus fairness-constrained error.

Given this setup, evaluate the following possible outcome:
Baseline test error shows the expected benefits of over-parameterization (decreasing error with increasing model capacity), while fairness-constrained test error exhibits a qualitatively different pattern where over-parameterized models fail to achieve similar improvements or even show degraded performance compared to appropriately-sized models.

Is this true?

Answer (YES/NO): YES